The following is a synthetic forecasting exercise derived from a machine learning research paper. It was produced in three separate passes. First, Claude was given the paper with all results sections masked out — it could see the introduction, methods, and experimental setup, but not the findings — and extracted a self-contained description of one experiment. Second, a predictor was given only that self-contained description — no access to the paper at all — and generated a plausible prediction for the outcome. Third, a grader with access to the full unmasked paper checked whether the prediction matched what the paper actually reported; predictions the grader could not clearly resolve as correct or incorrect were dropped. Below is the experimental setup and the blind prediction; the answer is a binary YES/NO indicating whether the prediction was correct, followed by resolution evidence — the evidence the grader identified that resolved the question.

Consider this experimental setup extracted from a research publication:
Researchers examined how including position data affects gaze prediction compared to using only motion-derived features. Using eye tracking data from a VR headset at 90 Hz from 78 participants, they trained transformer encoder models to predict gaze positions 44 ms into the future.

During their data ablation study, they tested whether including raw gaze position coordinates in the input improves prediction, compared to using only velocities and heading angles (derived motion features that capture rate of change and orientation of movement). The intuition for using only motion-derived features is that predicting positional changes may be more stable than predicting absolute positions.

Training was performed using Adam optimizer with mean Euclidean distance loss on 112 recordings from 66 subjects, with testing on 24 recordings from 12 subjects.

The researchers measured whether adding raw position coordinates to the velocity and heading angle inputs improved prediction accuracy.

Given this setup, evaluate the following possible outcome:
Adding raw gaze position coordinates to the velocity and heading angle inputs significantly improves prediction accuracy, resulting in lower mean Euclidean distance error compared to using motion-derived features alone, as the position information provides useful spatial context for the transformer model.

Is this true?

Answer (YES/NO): NO